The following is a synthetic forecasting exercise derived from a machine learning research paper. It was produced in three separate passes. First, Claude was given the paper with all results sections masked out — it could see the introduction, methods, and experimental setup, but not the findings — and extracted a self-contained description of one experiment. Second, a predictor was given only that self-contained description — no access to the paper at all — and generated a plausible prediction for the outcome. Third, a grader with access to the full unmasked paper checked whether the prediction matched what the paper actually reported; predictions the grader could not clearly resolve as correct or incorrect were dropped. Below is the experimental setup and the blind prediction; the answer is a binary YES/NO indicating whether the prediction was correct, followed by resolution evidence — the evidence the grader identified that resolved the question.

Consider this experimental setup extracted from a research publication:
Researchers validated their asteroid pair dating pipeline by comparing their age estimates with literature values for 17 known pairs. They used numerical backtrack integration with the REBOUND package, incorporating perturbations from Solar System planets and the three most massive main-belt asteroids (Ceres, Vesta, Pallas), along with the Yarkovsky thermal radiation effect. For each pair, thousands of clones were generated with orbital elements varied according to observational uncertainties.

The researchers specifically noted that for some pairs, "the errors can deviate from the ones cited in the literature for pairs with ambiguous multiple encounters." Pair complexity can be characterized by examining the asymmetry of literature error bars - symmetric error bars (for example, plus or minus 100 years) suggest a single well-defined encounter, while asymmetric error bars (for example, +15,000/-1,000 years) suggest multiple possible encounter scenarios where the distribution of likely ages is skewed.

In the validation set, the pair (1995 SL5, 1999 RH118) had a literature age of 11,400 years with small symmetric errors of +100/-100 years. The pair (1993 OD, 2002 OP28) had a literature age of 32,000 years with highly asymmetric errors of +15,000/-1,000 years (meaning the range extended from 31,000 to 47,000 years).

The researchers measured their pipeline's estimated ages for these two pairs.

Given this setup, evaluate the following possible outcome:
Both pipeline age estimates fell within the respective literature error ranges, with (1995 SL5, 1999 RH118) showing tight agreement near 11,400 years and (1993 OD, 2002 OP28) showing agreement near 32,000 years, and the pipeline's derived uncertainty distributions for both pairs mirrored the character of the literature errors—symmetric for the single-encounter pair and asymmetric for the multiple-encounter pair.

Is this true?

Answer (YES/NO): NO